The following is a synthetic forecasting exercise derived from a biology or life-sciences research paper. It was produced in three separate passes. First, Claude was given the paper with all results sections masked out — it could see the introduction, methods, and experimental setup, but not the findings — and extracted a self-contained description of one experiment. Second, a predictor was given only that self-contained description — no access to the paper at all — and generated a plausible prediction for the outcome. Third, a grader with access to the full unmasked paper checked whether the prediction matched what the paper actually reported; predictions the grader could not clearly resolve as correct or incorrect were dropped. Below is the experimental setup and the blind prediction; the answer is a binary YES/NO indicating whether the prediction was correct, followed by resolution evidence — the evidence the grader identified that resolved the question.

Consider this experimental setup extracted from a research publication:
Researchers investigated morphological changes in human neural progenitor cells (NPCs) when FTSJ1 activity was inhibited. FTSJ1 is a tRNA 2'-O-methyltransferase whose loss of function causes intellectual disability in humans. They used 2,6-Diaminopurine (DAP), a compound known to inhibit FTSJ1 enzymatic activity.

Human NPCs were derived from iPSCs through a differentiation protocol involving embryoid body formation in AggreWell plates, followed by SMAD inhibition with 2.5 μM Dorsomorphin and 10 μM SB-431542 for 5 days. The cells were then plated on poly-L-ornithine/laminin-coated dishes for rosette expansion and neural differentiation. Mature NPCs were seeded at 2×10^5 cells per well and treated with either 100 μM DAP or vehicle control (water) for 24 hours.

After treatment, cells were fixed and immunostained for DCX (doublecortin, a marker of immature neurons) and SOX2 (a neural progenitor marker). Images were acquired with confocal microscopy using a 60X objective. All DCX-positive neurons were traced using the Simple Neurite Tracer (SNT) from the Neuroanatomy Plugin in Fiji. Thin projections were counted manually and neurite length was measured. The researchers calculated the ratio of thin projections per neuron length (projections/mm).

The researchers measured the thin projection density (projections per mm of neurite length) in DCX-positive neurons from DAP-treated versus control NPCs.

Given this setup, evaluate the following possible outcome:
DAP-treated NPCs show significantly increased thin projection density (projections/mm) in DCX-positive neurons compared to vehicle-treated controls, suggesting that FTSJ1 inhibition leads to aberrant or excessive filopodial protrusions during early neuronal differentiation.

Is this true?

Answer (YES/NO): YES